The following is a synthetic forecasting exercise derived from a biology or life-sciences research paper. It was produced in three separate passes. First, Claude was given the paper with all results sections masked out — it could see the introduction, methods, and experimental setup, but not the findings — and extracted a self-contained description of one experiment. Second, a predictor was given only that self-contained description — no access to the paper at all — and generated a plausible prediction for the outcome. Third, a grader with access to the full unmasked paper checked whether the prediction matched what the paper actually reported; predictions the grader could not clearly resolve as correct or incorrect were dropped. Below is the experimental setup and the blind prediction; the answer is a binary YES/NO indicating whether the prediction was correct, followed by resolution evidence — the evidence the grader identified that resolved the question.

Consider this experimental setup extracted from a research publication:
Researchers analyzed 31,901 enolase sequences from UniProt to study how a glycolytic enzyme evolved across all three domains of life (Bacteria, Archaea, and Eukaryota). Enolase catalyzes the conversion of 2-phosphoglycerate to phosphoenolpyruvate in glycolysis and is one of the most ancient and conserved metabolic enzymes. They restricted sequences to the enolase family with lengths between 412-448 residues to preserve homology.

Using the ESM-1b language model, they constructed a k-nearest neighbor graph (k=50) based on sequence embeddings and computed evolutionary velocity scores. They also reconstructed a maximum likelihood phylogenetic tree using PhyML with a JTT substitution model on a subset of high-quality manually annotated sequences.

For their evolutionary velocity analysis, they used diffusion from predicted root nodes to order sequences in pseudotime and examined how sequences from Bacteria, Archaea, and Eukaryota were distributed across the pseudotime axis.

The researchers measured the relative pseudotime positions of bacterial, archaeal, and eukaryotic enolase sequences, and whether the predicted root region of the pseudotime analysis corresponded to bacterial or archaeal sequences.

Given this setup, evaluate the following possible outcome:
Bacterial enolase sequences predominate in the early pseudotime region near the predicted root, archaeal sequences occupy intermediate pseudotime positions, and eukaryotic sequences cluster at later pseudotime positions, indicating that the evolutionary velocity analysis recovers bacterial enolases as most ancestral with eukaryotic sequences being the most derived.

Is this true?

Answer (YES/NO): NO